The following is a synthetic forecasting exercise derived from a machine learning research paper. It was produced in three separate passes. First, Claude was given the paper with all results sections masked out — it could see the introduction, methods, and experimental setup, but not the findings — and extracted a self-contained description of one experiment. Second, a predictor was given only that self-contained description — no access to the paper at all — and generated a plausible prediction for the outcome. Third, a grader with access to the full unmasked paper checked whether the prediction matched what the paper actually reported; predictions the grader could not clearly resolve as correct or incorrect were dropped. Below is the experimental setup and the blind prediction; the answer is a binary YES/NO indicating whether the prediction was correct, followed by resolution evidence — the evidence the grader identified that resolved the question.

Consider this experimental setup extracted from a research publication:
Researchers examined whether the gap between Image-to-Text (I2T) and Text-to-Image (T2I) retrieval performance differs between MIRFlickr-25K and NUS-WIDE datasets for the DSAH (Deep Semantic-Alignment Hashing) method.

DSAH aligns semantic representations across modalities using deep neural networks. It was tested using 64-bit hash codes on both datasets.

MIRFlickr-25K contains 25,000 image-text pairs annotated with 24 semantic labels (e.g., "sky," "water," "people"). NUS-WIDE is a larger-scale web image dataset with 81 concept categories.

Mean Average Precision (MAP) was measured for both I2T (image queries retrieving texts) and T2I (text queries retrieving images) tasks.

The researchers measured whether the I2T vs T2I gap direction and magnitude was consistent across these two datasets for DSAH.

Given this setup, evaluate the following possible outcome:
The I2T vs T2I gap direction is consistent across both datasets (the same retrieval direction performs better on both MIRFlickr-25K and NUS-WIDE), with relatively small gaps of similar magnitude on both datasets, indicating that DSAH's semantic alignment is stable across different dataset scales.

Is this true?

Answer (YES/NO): YES